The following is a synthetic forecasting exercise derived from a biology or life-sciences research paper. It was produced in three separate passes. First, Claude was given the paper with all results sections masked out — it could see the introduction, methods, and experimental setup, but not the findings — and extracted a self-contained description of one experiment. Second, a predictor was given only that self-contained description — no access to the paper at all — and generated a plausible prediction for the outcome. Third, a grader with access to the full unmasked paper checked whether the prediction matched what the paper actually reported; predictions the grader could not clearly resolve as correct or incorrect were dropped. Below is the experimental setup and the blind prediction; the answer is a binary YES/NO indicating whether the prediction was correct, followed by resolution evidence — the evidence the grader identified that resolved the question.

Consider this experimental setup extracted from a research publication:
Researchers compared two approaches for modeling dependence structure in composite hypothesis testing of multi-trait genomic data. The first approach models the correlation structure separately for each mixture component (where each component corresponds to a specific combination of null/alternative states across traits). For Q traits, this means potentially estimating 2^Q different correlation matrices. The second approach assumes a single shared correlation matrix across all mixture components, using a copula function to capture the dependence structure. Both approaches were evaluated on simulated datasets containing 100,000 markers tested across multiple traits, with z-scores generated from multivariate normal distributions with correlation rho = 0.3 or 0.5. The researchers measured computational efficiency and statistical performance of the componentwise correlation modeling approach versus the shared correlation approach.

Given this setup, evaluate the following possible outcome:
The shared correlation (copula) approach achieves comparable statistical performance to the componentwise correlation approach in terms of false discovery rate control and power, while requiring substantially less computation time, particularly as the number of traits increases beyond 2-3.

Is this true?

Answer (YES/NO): NO